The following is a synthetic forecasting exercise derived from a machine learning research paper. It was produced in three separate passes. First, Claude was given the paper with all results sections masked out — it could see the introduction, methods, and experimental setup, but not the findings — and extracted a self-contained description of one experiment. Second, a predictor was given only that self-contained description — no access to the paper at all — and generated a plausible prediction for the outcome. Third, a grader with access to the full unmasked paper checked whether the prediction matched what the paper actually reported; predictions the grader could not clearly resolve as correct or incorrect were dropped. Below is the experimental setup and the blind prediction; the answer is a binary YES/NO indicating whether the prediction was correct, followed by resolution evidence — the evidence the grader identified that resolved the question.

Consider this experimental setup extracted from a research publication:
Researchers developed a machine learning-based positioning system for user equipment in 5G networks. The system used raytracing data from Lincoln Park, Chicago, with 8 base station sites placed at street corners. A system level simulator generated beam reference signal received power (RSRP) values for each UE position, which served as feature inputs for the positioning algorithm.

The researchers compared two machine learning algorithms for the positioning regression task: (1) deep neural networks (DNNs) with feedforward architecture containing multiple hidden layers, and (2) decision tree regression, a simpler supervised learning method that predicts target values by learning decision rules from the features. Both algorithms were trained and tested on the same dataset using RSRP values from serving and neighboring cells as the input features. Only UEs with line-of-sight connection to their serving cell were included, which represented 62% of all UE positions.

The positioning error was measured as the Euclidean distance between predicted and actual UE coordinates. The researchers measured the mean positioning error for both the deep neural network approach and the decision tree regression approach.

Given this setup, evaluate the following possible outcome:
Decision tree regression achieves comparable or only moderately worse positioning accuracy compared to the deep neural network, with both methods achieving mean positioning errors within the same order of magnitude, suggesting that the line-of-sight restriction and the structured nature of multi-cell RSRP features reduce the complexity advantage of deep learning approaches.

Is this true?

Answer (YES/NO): YES